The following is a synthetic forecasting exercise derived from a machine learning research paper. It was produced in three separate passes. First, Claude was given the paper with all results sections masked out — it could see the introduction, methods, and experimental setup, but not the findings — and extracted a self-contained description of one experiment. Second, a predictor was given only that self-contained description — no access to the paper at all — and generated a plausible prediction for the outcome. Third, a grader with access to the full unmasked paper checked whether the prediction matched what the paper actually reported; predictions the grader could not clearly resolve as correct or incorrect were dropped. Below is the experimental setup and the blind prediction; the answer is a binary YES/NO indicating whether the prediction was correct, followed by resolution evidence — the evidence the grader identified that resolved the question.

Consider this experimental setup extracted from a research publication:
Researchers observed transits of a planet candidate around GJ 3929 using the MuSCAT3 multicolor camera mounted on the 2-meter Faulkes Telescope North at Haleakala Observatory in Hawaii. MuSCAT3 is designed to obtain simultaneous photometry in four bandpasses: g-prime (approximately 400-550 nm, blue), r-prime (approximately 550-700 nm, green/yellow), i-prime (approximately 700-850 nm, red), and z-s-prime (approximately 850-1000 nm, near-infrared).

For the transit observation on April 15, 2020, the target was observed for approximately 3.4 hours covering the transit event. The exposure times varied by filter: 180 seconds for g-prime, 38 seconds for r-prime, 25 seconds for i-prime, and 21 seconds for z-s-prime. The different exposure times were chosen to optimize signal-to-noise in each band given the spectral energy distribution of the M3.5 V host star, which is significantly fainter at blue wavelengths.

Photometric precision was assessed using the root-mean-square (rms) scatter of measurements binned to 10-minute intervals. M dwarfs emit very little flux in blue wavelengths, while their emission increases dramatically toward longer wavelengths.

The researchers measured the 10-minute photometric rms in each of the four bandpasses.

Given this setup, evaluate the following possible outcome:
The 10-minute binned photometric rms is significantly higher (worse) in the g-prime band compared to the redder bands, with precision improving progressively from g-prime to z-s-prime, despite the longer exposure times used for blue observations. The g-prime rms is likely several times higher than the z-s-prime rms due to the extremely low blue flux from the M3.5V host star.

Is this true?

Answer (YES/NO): NO